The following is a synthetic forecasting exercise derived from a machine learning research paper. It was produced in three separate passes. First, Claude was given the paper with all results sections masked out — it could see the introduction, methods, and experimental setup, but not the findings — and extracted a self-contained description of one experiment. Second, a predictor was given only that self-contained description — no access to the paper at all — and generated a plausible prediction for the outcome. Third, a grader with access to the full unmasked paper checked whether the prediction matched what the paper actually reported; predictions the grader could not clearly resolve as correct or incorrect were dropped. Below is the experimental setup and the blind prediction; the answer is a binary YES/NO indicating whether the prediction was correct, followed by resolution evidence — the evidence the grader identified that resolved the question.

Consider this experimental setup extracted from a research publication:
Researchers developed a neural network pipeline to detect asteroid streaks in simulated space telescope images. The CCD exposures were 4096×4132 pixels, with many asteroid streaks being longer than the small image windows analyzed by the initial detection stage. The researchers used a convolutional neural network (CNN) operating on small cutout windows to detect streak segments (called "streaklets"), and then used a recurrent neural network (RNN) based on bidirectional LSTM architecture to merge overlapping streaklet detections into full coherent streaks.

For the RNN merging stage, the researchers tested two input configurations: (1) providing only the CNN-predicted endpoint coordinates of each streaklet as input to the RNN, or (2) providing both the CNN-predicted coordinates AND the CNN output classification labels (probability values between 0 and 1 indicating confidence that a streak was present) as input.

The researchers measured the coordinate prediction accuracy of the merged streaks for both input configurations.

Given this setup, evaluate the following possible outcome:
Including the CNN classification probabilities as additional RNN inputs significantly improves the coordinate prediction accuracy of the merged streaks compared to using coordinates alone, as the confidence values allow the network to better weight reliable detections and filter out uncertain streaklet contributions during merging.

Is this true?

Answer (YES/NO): YES